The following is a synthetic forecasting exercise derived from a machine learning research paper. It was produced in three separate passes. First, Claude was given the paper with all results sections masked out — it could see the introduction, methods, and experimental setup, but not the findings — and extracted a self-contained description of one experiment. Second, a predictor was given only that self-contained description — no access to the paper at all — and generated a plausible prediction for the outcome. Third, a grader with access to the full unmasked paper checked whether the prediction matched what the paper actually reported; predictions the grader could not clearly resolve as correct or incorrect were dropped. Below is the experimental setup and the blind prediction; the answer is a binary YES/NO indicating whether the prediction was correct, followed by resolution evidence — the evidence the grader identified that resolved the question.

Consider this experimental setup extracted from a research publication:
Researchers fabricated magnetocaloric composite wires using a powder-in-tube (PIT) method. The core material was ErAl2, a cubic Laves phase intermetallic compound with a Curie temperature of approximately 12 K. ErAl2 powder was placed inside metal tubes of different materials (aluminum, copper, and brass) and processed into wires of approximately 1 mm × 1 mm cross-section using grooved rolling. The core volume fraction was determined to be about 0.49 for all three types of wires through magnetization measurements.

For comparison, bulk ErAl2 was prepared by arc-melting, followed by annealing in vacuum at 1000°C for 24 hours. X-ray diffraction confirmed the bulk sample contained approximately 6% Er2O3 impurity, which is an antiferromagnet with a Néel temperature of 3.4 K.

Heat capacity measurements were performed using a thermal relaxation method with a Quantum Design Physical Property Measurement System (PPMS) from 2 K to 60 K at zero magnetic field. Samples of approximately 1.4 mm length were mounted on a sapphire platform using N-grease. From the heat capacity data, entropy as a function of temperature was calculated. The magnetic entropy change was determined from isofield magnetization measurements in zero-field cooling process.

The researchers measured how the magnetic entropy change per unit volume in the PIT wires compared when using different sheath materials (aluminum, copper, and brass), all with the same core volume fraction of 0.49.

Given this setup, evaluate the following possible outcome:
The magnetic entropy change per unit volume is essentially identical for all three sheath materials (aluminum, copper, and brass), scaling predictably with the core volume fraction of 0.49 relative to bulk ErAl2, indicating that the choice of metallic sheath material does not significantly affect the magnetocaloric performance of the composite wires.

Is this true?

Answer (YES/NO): NO